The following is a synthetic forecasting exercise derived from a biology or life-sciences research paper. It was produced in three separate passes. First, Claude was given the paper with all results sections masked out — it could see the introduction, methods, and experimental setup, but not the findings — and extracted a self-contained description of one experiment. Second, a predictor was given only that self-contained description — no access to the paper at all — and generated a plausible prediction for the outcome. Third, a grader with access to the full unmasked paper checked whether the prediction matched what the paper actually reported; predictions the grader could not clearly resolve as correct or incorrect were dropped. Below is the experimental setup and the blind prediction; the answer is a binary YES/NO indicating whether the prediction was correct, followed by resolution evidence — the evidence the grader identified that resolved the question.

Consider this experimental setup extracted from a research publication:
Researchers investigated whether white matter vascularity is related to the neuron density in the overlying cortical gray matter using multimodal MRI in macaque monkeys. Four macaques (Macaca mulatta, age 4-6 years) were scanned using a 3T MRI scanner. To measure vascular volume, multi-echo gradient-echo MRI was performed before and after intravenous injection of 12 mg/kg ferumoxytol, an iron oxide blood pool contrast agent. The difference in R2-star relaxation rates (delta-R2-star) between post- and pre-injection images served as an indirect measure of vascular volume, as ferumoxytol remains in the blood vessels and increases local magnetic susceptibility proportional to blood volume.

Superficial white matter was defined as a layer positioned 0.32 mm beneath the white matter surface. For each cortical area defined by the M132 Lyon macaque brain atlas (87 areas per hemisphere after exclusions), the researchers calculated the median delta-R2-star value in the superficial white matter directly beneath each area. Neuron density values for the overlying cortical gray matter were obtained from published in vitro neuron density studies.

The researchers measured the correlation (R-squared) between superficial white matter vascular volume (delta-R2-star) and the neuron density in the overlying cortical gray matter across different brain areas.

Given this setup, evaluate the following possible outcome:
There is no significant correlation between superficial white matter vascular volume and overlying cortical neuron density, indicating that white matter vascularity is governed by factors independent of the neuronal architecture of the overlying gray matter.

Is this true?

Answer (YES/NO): YES